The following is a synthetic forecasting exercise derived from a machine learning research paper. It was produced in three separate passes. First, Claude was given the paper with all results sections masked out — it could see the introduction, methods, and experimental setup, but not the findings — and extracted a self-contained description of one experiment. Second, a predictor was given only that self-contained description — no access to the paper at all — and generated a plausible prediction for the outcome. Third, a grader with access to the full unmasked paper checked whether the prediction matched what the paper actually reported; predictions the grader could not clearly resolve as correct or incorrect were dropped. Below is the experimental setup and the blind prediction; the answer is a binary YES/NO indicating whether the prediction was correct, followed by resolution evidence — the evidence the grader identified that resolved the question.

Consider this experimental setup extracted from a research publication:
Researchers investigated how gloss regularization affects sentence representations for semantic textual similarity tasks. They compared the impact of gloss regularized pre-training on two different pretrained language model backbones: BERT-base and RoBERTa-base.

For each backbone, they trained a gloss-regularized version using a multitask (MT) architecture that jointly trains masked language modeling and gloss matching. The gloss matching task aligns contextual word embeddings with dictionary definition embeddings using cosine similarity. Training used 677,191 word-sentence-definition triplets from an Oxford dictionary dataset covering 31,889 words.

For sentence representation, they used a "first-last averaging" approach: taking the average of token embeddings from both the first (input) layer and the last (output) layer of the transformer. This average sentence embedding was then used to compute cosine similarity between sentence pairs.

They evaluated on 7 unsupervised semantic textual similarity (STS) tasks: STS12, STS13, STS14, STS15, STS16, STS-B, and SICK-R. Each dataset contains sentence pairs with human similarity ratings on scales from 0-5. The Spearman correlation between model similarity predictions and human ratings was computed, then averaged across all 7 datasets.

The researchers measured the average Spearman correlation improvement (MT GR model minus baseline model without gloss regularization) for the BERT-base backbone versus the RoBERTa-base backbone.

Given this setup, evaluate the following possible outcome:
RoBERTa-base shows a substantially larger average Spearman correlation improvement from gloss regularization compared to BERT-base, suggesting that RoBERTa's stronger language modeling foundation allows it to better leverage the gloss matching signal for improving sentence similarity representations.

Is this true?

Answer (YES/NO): YES